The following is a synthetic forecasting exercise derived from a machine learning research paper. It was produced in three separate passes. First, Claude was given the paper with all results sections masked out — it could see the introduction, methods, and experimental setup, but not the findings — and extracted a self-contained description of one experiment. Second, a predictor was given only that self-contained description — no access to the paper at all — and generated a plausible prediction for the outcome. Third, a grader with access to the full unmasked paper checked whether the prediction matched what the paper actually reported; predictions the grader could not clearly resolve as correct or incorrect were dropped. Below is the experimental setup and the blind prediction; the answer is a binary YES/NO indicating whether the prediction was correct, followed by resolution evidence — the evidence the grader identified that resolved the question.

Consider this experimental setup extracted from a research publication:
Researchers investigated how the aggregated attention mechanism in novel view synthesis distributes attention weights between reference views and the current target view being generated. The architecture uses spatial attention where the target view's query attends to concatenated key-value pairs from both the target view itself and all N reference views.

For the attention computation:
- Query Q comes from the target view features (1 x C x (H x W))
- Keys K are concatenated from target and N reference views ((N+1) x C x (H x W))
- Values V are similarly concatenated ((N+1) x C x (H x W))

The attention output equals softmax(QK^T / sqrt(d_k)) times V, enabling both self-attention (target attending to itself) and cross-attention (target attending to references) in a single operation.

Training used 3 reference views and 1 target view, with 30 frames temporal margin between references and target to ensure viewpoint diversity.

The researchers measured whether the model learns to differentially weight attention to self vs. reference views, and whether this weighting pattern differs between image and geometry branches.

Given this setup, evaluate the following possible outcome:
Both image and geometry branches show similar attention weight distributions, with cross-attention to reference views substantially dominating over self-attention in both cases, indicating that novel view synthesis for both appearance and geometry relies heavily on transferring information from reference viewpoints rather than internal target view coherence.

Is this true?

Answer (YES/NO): NO